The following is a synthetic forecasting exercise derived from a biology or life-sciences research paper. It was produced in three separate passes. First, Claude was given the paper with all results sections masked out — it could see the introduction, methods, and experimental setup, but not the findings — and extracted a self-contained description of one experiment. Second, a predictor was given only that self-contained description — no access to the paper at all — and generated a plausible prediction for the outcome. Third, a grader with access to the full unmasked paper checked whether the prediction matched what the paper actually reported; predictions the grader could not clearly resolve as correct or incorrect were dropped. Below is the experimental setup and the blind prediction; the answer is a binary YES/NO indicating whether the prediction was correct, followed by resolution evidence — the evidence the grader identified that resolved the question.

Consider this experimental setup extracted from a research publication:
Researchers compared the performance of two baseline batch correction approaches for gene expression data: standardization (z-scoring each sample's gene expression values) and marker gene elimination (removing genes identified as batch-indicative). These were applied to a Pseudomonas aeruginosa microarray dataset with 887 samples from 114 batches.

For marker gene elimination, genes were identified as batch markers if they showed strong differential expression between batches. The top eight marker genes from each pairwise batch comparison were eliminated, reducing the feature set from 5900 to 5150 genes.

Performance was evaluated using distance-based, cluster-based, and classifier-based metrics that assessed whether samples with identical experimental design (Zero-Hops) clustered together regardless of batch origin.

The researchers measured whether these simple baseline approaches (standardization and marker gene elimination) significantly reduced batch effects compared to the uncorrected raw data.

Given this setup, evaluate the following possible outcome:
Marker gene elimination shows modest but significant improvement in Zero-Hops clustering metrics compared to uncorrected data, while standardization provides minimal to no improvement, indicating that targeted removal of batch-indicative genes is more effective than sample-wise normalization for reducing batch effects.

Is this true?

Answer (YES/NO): NO